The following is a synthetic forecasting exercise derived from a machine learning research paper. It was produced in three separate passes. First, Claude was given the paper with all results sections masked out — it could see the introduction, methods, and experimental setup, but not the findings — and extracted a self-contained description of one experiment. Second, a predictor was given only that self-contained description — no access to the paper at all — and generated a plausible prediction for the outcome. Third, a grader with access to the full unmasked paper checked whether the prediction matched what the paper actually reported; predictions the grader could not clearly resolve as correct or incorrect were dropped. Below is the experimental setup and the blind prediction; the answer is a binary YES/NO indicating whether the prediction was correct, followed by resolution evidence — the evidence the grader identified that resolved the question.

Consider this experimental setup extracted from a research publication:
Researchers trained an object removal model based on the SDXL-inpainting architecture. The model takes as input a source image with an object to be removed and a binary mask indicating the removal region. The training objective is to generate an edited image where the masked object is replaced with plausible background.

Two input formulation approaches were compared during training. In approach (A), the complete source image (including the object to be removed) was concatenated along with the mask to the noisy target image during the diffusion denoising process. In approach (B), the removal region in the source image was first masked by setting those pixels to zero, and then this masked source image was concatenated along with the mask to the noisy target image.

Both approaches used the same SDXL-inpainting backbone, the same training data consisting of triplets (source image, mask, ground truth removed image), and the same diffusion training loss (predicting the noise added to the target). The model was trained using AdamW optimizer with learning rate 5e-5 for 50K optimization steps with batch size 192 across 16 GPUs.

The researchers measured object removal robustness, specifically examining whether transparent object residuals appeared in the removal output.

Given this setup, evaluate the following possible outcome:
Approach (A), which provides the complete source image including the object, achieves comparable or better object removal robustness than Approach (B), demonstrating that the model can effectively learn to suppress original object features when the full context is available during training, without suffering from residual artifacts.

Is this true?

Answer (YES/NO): NO